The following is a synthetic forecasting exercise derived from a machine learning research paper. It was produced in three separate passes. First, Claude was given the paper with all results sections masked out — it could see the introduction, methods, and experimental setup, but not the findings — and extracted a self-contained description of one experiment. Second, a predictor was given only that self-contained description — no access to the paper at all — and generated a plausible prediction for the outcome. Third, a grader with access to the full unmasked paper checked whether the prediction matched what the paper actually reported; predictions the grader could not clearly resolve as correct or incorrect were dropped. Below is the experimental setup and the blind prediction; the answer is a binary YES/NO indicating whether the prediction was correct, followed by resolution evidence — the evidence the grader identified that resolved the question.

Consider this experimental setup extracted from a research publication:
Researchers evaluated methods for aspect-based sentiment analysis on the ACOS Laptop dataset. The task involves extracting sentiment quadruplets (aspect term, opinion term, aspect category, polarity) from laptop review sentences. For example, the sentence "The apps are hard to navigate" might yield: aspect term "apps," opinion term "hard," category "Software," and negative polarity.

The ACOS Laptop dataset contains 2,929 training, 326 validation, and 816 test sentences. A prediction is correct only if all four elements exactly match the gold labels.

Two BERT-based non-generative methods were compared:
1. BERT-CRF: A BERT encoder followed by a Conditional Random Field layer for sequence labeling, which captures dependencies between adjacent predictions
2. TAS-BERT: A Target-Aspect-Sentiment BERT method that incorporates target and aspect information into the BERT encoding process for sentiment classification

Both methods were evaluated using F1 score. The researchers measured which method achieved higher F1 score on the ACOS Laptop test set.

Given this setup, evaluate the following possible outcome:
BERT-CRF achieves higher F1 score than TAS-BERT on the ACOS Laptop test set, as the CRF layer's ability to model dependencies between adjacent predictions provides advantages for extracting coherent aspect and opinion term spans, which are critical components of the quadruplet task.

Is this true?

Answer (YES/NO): YES